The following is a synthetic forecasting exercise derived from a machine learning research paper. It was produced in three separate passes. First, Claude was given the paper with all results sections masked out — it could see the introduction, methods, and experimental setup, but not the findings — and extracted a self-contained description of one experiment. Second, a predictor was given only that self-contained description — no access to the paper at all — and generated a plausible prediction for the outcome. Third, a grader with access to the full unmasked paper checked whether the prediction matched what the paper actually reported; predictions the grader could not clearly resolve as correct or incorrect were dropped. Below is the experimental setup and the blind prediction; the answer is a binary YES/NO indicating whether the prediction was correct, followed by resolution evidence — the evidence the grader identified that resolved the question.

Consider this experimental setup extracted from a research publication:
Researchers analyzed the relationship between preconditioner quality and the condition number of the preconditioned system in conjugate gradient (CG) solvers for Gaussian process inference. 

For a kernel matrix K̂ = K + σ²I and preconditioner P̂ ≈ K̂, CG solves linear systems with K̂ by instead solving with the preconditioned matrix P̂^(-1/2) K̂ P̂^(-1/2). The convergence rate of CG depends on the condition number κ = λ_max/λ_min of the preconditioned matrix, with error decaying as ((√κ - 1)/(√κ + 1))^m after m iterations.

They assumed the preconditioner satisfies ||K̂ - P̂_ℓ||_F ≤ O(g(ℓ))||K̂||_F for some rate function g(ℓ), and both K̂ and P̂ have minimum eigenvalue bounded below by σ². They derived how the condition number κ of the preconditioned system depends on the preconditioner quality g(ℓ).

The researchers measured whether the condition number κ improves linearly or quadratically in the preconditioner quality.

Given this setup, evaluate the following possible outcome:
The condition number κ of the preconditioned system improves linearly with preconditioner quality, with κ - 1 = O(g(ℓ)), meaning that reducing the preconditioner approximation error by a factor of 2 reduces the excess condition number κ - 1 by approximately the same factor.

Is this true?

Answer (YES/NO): YES